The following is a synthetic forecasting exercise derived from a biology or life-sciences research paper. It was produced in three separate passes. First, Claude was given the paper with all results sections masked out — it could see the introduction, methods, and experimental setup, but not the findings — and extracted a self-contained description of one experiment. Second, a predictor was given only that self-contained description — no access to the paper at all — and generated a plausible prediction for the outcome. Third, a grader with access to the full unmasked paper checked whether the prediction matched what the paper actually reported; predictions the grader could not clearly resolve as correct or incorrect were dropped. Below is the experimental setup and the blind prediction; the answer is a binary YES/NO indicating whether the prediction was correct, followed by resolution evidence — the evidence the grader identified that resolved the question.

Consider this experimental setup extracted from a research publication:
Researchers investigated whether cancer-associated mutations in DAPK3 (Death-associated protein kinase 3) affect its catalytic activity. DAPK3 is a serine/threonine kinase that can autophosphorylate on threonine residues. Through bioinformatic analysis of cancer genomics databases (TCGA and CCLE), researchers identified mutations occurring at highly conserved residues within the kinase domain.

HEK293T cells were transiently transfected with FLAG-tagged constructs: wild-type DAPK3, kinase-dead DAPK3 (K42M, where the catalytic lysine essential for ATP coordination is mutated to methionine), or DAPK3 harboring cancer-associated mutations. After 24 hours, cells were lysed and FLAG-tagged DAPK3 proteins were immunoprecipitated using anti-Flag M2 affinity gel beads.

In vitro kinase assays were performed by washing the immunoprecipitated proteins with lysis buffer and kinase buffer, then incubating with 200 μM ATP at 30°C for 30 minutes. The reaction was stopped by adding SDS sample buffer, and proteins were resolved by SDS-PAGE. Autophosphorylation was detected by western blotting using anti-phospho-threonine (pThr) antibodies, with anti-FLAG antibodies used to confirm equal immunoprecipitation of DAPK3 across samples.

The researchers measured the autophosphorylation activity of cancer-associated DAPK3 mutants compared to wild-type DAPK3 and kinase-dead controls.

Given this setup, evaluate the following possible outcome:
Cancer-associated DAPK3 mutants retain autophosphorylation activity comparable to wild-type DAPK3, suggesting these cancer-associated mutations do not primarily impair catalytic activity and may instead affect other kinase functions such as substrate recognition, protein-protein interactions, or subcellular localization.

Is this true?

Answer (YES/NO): NO